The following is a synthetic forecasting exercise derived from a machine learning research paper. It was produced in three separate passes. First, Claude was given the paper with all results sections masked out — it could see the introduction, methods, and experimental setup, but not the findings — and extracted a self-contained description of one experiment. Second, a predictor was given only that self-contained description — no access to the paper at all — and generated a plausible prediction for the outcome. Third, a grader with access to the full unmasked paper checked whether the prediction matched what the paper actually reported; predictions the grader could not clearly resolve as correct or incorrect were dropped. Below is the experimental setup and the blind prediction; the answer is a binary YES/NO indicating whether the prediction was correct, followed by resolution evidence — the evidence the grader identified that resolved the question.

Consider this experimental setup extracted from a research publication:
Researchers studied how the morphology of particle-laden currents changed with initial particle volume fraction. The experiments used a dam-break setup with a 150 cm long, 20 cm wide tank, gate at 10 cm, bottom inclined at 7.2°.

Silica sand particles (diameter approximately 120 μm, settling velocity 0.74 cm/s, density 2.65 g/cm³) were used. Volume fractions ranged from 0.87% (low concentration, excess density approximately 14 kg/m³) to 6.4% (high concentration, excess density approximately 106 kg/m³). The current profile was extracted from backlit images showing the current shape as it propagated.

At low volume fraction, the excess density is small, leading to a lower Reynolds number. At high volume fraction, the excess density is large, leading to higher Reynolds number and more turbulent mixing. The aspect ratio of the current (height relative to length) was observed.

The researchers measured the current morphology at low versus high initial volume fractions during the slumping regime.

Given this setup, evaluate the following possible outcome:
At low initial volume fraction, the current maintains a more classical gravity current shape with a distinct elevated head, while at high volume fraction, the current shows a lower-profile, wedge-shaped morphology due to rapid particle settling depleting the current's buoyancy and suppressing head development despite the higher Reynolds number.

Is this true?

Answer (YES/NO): NO